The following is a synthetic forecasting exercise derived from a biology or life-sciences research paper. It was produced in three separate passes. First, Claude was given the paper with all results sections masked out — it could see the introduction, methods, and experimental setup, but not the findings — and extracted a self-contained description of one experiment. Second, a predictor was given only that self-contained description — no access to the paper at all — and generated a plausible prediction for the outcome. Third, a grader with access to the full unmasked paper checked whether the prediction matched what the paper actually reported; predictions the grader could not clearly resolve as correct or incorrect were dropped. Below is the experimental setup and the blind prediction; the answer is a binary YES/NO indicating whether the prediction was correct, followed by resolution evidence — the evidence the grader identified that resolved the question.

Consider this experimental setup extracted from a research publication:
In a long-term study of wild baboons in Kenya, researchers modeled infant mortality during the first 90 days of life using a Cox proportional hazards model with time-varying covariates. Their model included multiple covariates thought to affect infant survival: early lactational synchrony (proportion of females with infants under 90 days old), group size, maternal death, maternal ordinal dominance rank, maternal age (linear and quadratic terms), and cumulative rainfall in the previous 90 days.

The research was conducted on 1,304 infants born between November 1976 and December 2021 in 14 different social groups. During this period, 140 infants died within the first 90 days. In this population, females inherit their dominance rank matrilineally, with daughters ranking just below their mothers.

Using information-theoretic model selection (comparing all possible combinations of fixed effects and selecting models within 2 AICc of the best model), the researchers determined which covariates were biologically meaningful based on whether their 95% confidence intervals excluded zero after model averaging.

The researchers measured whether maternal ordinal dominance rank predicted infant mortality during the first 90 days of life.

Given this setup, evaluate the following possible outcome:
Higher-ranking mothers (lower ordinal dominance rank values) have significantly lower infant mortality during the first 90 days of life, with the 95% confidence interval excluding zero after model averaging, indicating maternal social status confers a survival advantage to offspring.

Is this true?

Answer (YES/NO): NO